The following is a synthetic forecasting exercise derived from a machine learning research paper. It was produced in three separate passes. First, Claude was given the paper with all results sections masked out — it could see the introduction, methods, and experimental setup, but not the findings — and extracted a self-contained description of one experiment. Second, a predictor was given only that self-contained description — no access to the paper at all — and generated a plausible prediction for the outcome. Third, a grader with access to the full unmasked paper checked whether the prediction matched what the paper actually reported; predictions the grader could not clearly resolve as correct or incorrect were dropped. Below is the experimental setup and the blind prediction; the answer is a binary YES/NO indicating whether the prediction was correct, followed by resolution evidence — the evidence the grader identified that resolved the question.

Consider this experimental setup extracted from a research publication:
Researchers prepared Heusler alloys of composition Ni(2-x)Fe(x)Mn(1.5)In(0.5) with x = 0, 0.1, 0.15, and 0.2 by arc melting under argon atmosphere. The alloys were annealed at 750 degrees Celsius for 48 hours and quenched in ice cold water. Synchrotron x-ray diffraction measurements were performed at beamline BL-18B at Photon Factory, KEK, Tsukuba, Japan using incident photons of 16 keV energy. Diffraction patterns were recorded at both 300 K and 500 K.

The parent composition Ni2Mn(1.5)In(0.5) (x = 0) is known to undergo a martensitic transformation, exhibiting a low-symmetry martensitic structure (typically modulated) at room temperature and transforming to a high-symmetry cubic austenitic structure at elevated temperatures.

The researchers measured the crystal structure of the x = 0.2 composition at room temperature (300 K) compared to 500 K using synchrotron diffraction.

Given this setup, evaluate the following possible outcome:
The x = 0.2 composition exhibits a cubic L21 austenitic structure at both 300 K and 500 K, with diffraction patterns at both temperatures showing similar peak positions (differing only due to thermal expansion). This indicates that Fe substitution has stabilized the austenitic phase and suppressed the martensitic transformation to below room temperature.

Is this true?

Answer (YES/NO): NO